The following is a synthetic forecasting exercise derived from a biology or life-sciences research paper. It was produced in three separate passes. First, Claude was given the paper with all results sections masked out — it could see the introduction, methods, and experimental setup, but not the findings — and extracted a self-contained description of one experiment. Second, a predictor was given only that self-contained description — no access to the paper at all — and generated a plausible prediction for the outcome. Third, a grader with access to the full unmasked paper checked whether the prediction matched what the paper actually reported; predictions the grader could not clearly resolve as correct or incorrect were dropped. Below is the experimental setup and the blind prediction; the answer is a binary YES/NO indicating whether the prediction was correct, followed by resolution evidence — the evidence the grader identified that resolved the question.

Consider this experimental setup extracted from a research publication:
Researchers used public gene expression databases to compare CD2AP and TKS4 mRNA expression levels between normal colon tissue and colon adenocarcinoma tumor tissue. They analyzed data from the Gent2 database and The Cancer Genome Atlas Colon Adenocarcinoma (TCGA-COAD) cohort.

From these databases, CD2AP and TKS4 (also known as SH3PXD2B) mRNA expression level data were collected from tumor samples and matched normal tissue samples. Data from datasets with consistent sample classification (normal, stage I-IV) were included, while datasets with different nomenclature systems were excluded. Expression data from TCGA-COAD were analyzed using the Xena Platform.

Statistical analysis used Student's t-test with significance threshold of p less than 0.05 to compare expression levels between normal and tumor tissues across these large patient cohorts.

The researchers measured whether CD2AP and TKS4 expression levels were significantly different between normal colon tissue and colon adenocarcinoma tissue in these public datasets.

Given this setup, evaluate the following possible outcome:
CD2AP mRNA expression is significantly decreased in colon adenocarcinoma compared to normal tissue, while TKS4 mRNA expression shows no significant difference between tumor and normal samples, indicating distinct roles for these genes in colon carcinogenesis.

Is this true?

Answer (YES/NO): NO